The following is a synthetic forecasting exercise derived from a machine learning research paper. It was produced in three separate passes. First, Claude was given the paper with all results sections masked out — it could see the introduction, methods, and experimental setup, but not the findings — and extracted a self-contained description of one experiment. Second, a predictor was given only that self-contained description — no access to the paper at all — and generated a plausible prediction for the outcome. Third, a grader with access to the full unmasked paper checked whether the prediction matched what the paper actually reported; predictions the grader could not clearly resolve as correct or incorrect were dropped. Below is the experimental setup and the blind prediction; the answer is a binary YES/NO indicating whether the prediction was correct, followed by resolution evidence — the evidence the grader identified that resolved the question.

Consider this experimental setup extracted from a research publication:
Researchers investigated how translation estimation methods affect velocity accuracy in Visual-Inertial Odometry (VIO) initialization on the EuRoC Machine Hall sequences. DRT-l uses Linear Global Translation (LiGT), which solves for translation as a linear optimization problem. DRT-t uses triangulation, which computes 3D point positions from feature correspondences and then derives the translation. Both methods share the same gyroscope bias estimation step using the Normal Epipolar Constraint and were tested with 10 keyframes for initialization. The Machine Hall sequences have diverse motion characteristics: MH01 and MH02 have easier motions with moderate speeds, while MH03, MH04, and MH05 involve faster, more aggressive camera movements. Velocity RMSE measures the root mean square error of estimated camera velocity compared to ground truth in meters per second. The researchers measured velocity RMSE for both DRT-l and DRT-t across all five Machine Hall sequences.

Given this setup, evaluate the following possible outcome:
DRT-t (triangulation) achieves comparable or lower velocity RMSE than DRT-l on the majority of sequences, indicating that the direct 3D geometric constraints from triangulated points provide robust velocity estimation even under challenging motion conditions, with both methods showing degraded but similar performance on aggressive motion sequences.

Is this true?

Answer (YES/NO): NO